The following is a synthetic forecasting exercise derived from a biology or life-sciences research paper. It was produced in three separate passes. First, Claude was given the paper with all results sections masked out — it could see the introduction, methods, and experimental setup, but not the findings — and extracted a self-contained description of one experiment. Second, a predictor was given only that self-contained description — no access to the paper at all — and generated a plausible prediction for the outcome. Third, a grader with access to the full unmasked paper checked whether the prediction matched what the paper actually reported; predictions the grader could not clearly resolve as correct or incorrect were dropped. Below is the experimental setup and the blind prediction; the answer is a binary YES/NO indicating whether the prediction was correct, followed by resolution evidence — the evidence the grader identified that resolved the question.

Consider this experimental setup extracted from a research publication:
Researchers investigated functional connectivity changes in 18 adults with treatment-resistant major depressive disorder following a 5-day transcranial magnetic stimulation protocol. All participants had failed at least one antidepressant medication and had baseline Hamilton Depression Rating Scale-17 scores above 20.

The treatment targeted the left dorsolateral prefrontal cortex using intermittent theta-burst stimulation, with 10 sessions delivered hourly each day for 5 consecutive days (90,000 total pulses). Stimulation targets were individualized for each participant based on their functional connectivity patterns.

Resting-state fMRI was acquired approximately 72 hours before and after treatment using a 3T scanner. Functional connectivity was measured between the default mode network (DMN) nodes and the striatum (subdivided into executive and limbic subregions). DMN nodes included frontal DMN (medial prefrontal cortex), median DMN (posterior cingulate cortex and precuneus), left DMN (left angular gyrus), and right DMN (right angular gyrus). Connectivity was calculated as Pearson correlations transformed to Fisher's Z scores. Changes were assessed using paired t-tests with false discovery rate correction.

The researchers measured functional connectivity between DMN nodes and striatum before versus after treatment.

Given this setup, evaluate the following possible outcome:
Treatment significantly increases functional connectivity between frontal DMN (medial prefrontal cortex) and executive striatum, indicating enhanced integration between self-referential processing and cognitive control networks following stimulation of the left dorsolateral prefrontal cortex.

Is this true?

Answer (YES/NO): NO